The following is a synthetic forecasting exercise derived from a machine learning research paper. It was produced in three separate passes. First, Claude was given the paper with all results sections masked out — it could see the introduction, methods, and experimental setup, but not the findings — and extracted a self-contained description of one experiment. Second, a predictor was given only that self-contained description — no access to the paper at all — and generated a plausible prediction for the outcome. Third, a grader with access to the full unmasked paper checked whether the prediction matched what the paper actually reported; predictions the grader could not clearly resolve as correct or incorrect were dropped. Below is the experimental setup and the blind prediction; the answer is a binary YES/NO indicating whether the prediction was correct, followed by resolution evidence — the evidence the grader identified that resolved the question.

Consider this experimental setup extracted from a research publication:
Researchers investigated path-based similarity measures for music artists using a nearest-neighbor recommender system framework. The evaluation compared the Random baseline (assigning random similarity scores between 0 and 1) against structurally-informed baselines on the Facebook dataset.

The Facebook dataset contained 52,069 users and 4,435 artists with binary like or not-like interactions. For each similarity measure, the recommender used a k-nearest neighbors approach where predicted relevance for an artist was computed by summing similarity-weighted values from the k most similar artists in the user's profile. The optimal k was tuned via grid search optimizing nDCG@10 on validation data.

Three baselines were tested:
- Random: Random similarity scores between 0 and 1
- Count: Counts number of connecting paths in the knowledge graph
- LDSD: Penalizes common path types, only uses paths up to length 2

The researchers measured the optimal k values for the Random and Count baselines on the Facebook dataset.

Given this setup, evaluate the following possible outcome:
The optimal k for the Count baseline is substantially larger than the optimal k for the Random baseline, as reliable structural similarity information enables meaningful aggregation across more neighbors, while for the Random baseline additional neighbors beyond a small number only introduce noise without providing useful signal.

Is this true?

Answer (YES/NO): NO